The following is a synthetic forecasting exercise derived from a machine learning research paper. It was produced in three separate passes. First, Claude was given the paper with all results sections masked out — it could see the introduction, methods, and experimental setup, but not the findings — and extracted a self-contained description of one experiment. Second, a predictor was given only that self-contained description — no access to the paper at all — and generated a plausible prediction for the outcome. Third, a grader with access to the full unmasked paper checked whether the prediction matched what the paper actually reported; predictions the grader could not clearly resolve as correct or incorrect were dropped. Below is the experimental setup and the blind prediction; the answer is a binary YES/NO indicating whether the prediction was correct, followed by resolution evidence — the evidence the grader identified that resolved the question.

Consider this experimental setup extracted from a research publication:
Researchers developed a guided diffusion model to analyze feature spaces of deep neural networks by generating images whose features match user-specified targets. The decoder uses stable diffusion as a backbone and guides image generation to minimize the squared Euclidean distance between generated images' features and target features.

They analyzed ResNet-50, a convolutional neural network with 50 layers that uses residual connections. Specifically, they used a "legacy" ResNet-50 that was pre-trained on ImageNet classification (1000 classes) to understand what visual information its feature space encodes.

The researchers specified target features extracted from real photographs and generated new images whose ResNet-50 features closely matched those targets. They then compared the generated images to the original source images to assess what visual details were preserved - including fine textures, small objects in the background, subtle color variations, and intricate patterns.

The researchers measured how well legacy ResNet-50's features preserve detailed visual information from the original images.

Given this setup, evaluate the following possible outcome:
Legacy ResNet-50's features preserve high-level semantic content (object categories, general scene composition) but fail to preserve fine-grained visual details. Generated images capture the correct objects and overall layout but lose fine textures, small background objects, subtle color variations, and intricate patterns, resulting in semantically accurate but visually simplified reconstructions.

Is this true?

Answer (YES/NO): YES